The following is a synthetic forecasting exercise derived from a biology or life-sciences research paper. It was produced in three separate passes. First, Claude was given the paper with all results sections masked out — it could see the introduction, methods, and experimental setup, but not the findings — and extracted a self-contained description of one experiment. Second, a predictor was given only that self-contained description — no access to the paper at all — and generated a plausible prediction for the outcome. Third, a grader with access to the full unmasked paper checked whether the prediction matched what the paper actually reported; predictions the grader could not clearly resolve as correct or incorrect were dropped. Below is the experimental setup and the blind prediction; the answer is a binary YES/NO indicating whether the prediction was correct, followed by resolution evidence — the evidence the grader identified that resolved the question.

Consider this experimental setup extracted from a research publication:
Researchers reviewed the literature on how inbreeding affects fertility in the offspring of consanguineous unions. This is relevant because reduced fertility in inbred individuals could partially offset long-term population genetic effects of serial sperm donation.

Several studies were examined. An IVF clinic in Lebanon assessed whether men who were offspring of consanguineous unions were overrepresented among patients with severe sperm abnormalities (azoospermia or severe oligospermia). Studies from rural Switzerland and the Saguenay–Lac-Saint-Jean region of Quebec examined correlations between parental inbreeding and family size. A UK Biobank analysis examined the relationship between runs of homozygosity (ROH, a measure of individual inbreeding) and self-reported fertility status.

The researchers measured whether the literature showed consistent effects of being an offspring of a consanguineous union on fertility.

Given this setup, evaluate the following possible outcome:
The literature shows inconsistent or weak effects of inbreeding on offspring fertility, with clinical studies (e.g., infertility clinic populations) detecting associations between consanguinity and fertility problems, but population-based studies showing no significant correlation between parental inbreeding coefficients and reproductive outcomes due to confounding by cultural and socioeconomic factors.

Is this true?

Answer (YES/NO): NO